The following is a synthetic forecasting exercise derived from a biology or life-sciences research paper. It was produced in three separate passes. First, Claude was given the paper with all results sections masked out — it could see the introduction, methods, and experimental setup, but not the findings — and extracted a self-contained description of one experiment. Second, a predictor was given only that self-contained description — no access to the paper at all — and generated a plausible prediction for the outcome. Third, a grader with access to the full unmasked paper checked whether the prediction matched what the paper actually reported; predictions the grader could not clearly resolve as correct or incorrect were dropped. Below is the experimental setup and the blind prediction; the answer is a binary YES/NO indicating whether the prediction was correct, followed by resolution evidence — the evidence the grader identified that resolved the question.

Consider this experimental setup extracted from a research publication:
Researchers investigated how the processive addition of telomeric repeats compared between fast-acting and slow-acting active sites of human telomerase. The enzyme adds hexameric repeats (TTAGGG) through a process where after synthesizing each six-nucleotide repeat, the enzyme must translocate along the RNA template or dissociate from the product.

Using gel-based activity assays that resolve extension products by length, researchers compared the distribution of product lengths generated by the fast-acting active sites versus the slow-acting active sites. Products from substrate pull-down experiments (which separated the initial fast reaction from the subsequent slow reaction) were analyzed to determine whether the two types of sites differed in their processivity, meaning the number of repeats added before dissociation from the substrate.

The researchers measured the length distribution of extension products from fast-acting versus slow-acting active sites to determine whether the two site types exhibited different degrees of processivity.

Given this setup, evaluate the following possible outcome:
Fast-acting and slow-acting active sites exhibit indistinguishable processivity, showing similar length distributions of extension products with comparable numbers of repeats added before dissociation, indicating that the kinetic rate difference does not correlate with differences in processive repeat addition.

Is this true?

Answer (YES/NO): YES